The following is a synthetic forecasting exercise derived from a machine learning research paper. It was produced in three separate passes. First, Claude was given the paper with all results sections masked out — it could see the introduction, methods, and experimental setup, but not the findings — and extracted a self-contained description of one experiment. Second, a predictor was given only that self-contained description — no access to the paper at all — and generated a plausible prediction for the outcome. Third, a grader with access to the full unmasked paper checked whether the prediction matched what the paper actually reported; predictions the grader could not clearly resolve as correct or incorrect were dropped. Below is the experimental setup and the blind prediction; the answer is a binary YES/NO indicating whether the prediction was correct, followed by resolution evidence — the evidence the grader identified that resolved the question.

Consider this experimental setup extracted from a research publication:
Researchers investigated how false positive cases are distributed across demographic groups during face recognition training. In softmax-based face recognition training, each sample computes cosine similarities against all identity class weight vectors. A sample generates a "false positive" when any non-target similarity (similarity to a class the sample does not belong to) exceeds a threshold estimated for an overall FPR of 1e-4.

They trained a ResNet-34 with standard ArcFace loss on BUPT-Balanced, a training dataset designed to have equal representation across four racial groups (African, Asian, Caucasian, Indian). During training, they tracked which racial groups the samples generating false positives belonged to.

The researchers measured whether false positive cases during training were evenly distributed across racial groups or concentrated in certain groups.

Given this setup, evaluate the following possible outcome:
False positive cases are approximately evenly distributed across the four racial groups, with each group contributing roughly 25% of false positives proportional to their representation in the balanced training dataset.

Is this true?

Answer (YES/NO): NO